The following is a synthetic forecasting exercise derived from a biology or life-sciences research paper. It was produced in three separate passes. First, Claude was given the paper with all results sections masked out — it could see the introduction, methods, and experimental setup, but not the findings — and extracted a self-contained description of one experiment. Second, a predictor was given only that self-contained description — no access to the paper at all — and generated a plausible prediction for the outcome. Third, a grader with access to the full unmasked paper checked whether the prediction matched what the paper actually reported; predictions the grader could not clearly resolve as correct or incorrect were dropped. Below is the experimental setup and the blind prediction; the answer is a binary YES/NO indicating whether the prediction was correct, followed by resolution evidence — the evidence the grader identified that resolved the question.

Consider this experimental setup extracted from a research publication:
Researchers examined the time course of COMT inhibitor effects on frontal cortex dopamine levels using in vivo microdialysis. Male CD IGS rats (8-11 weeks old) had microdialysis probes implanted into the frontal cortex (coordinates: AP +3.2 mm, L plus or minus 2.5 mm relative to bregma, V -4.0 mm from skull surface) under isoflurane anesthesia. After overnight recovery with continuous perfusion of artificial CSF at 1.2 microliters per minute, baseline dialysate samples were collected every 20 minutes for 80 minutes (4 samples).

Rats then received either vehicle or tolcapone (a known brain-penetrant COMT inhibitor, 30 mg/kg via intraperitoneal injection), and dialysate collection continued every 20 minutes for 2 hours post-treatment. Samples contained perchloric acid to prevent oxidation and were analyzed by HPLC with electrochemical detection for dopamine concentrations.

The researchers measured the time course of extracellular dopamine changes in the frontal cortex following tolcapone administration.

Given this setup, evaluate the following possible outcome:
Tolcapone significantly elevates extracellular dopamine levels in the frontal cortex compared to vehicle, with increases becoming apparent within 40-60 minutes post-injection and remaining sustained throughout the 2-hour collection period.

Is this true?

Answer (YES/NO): NO